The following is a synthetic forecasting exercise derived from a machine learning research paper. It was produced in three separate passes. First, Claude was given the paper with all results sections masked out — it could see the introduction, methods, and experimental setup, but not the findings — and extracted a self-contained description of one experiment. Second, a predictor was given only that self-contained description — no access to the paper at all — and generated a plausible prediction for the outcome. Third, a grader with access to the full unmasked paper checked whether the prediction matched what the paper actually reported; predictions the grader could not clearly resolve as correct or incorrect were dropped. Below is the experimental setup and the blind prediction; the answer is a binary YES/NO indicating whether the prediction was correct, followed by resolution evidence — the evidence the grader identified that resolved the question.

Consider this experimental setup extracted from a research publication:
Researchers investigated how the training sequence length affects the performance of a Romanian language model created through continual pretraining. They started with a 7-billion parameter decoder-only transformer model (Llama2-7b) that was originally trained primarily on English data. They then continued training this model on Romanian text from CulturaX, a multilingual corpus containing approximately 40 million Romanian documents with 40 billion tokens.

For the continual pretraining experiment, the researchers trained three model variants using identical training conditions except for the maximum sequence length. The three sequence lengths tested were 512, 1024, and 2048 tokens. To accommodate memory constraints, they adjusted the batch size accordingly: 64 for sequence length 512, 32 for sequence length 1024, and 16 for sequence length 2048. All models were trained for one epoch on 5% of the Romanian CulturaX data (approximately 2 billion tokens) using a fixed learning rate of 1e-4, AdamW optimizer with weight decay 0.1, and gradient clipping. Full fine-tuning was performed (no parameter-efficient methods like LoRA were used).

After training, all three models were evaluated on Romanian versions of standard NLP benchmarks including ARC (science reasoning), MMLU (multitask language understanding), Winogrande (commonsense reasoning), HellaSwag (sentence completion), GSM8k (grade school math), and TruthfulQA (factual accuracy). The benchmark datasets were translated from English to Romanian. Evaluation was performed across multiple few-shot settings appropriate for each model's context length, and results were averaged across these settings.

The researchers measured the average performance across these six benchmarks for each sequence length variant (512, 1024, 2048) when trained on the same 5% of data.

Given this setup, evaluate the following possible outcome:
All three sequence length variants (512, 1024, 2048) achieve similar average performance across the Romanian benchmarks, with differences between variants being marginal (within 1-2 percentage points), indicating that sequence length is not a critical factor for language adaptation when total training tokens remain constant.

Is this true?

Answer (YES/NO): YES